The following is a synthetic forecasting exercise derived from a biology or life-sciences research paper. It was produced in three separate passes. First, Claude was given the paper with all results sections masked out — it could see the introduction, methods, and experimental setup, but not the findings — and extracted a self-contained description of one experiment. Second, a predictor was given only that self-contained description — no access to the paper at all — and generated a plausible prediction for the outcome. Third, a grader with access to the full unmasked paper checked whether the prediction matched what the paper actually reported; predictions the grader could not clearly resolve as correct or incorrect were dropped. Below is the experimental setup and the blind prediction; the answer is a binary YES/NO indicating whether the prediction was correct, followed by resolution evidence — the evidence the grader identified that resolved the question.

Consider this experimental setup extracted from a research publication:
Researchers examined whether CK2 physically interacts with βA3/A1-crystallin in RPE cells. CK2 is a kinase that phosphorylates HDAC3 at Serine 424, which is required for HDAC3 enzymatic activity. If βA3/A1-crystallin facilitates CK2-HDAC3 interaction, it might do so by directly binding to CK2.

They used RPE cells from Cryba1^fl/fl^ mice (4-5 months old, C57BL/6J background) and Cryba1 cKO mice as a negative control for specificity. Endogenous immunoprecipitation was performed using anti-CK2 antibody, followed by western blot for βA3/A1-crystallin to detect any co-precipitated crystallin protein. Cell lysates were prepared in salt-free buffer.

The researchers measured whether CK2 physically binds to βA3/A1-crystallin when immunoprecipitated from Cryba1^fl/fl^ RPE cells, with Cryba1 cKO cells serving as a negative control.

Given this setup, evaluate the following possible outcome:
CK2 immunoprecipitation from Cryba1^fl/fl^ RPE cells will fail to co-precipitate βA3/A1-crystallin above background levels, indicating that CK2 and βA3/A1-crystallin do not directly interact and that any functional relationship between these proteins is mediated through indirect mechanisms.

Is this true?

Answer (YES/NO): NO